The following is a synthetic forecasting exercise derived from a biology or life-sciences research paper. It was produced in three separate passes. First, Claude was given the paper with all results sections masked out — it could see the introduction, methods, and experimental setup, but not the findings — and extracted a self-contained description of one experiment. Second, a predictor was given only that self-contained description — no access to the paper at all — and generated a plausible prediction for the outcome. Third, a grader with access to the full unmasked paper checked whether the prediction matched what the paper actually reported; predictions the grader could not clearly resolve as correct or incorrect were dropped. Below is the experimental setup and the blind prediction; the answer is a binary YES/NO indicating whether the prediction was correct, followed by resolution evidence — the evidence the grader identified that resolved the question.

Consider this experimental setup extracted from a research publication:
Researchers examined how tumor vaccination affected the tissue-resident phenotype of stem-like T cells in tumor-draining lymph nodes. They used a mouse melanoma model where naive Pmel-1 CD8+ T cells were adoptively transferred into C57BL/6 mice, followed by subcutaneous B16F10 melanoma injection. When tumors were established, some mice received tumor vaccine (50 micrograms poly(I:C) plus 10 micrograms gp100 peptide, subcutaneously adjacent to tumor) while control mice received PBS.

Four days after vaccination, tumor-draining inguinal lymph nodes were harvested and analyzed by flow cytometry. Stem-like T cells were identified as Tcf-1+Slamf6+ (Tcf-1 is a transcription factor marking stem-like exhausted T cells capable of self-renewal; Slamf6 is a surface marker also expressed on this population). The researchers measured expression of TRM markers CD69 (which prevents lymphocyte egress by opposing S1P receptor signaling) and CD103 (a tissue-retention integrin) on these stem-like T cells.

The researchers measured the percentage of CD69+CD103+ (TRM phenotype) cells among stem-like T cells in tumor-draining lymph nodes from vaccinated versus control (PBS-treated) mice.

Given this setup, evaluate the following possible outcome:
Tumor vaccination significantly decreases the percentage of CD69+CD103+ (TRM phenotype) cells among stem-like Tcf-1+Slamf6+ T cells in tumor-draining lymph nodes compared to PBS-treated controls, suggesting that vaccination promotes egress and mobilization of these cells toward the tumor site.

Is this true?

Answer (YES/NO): YES